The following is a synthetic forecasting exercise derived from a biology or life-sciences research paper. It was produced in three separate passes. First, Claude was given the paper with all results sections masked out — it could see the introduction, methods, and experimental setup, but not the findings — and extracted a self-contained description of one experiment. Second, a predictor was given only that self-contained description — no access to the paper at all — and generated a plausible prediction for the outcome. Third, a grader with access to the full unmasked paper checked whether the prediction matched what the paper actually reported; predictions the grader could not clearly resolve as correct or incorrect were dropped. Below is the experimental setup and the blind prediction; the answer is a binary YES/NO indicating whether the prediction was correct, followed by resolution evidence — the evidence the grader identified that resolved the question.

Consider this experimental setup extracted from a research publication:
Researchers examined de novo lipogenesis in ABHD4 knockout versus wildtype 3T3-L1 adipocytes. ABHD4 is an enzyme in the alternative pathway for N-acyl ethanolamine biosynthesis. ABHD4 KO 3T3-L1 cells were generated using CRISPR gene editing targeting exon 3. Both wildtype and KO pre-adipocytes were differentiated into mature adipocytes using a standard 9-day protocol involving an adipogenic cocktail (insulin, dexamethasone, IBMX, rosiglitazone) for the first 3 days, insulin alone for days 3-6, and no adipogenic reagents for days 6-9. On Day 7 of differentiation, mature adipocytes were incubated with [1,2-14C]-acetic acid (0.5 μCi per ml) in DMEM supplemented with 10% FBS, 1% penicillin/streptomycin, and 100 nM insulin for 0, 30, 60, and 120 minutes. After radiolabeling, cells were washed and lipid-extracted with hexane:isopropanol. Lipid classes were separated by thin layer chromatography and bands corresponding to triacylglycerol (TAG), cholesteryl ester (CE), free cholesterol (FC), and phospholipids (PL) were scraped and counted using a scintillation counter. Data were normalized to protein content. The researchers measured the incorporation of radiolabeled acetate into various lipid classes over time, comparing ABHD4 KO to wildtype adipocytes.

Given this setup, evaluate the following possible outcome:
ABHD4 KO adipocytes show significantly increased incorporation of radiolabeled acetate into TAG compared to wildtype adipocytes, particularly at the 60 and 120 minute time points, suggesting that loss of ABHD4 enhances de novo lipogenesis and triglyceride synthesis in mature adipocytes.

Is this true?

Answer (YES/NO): YES